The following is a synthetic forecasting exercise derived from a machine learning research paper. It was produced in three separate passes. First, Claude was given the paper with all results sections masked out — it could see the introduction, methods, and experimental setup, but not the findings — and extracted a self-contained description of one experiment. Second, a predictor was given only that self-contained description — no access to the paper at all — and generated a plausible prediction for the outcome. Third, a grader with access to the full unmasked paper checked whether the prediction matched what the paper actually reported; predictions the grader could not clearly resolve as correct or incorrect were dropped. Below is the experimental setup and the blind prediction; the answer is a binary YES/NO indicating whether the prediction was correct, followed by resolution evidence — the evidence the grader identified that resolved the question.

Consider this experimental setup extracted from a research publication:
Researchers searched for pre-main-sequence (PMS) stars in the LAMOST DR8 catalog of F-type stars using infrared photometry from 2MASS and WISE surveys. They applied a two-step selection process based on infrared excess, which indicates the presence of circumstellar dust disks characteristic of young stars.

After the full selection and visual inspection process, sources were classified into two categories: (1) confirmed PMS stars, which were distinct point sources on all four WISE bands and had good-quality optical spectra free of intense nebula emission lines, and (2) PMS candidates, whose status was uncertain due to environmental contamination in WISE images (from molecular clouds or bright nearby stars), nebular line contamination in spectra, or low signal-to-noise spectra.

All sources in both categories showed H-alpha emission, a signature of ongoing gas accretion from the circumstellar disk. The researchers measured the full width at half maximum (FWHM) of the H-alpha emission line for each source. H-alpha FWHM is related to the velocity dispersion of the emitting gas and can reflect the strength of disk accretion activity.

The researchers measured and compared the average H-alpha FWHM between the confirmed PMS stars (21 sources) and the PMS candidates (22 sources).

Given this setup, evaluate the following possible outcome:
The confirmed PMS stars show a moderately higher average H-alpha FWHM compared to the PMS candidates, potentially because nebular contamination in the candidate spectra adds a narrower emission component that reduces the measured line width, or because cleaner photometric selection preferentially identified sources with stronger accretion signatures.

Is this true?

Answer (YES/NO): YES